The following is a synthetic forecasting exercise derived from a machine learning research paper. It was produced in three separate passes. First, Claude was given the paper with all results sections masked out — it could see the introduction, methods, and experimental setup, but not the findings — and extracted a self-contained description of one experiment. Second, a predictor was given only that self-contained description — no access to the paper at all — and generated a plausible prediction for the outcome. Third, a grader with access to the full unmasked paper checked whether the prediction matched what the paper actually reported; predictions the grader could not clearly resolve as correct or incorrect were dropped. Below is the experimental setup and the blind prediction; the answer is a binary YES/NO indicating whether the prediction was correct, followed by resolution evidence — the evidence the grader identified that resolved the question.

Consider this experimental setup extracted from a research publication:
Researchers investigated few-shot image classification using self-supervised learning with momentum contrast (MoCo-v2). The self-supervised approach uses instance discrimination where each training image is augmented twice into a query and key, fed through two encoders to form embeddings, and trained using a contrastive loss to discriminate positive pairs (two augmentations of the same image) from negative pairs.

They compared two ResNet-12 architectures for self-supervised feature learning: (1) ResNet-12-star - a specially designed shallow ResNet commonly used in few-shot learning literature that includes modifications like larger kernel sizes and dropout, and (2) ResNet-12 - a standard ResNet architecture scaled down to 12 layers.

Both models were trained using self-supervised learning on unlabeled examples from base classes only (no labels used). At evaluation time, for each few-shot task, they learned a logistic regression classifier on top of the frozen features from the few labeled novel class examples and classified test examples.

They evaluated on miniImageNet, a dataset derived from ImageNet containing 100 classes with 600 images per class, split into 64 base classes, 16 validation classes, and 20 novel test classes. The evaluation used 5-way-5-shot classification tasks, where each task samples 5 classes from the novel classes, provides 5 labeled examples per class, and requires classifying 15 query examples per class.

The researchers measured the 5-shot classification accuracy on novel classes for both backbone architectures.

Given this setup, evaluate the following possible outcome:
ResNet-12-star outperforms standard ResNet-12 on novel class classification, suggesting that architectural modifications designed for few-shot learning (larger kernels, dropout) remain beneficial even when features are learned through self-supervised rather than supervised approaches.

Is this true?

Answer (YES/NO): NO